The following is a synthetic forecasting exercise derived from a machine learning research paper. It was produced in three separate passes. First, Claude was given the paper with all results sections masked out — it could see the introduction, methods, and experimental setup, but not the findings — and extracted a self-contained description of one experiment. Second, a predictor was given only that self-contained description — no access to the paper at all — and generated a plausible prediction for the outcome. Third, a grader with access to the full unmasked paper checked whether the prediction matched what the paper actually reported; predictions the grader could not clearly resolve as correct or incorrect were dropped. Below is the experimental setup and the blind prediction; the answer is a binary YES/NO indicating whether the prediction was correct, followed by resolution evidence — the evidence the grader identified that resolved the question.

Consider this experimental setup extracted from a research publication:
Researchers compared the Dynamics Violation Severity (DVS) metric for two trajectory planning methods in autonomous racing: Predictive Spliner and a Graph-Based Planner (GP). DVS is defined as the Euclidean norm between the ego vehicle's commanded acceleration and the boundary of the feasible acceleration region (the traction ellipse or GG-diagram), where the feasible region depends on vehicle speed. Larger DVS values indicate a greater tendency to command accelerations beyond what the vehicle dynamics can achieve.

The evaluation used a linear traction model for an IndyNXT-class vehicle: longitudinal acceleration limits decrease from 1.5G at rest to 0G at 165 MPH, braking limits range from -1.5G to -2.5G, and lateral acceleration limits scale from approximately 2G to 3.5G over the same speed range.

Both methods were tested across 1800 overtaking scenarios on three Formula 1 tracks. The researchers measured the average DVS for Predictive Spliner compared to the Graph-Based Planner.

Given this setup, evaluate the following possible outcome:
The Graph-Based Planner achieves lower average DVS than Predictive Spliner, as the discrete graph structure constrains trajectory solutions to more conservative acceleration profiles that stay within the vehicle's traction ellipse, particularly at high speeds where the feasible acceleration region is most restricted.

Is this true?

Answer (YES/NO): YES